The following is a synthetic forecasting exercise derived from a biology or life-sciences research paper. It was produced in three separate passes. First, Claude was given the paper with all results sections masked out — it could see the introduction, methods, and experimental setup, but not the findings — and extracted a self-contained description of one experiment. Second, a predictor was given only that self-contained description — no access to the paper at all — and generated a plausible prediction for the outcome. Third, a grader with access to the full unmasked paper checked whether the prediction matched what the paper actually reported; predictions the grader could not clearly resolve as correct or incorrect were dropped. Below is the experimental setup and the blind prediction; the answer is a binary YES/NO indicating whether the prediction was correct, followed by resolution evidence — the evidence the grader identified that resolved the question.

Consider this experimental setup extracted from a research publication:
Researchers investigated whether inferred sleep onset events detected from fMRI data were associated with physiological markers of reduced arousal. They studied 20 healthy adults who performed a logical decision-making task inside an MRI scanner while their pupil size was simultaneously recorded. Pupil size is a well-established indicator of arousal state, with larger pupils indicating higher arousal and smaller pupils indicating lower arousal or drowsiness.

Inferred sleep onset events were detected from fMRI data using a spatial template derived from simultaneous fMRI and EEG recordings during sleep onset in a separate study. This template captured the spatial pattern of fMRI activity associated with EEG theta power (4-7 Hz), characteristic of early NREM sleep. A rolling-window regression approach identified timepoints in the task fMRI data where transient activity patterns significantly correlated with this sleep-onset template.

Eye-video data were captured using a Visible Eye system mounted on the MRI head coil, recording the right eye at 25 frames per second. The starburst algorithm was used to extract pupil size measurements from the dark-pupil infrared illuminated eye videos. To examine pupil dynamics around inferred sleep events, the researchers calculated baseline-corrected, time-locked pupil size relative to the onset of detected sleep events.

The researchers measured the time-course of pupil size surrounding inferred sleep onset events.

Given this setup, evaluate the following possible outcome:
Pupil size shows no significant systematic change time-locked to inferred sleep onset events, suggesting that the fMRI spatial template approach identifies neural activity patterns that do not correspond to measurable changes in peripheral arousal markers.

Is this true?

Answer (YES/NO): NO